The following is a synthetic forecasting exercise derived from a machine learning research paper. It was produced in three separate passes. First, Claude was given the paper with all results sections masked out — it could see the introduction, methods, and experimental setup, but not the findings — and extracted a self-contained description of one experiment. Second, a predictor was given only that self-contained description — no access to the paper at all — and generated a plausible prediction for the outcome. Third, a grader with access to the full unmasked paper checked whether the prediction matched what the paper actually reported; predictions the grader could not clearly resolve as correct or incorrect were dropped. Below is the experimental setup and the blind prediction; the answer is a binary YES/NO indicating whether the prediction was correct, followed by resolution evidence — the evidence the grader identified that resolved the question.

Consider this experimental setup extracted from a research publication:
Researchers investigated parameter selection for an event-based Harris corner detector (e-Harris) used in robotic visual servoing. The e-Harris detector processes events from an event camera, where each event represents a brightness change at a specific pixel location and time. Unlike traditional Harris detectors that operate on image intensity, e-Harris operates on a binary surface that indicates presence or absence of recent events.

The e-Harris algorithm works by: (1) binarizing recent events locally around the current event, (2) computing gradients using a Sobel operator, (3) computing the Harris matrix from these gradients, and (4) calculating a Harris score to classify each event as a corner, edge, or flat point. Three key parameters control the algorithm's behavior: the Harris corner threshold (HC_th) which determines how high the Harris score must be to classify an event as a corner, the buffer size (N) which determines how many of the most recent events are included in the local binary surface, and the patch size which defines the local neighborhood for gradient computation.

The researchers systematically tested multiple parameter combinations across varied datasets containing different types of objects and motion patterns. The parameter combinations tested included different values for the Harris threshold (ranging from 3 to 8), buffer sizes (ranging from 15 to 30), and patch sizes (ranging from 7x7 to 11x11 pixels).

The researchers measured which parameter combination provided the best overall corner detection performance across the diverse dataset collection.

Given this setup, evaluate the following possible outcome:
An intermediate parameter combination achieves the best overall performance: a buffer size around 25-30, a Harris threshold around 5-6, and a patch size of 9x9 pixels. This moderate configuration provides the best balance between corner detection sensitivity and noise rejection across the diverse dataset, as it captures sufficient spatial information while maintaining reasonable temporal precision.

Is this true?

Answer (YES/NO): NO